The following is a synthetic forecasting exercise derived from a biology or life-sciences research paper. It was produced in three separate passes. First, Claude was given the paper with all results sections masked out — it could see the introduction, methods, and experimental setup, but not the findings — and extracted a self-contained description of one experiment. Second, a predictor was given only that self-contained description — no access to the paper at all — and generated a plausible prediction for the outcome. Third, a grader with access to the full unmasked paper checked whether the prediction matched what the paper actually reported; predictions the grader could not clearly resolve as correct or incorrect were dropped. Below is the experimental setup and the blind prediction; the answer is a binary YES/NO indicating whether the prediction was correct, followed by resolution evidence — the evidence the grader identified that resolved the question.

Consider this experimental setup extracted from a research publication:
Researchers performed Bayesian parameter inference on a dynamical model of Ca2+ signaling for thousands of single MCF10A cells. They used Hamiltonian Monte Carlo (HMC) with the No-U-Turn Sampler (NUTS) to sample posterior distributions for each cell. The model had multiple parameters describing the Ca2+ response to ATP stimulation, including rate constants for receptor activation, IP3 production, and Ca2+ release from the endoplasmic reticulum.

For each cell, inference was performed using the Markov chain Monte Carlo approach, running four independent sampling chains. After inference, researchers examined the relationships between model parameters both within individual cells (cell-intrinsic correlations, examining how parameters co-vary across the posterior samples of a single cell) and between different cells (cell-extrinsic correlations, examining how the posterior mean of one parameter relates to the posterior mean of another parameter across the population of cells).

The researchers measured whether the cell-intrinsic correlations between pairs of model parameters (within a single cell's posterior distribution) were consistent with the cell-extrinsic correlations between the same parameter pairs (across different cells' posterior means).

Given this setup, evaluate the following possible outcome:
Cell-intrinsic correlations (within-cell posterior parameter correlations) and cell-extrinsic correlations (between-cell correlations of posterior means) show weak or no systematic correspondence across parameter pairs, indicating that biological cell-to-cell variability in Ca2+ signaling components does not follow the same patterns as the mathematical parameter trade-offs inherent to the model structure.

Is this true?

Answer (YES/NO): NO